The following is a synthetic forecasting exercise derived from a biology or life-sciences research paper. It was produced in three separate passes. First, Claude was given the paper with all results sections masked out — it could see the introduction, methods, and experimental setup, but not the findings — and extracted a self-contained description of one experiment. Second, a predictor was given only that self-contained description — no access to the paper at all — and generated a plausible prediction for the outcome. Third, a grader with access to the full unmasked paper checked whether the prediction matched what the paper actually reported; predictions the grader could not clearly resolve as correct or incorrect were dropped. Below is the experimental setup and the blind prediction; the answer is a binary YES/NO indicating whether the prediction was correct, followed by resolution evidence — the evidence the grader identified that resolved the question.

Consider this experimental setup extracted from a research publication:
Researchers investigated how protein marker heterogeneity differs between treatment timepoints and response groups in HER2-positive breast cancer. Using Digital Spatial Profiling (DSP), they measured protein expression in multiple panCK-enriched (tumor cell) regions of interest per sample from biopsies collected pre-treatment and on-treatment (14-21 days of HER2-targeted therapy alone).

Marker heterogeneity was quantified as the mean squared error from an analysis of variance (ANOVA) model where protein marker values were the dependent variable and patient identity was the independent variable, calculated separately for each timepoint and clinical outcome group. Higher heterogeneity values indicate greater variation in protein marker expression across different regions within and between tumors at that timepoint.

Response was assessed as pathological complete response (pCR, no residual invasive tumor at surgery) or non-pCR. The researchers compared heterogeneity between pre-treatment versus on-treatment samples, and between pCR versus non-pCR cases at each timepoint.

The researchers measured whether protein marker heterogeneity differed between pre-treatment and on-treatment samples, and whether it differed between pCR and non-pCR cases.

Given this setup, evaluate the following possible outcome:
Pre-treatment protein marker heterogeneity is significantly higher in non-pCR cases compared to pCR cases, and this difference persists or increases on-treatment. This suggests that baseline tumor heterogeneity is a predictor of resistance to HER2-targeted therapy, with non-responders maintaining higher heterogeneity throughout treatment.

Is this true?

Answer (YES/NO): NO